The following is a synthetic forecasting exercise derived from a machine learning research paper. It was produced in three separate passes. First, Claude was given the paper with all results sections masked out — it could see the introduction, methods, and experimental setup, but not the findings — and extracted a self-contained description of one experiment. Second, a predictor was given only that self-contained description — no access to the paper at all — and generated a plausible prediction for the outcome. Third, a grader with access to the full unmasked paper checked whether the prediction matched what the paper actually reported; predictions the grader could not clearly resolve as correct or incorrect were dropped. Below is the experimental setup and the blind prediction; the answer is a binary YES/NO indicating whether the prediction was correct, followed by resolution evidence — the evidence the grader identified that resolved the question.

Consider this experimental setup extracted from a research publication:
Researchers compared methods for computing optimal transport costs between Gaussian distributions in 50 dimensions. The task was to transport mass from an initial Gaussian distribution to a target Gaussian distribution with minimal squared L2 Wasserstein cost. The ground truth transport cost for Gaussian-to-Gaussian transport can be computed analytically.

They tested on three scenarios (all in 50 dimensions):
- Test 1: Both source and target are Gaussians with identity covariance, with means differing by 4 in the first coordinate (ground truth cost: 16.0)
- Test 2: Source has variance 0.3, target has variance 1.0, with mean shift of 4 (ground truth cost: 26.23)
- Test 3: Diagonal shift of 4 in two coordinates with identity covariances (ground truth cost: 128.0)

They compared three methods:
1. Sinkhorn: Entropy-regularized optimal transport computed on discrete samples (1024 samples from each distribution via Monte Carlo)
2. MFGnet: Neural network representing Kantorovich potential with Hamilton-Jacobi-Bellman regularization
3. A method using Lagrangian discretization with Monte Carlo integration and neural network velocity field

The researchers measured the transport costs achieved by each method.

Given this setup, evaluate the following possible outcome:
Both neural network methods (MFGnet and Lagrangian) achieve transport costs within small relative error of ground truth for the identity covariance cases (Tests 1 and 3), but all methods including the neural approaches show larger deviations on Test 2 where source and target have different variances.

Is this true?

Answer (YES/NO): NO